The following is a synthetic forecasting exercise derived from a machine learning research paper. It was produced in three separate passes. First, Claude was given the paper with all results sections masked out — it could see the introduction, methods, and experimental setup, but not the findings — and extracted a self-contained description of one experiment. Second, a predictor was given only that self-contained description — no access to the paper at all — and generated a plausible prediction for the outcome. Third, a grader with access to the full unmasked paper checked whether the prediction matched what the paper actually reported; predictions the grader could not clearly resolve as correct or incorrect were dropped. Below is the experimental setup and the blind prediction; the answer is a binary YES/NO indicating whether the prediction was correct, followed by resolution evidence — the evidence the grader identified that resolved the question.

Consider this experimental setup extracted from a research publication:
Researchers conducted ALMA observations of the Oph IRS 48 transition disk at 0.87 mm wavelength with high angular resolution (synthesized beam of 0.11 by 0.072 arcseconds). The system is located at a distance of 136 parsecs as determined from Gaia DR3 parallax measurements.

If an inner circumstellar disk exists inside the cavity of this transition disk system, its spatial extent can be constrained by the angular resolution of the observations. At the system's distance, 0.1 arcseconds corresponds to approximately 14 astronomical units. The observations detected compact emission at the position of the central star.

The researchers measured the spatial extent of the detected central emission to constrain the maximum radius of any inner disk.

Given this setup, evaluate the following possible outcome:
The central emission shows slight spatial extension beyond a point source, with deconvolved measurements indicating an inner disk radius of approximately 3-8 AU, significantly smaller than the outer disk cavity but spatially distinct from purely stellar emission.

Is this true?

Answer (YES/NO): NO